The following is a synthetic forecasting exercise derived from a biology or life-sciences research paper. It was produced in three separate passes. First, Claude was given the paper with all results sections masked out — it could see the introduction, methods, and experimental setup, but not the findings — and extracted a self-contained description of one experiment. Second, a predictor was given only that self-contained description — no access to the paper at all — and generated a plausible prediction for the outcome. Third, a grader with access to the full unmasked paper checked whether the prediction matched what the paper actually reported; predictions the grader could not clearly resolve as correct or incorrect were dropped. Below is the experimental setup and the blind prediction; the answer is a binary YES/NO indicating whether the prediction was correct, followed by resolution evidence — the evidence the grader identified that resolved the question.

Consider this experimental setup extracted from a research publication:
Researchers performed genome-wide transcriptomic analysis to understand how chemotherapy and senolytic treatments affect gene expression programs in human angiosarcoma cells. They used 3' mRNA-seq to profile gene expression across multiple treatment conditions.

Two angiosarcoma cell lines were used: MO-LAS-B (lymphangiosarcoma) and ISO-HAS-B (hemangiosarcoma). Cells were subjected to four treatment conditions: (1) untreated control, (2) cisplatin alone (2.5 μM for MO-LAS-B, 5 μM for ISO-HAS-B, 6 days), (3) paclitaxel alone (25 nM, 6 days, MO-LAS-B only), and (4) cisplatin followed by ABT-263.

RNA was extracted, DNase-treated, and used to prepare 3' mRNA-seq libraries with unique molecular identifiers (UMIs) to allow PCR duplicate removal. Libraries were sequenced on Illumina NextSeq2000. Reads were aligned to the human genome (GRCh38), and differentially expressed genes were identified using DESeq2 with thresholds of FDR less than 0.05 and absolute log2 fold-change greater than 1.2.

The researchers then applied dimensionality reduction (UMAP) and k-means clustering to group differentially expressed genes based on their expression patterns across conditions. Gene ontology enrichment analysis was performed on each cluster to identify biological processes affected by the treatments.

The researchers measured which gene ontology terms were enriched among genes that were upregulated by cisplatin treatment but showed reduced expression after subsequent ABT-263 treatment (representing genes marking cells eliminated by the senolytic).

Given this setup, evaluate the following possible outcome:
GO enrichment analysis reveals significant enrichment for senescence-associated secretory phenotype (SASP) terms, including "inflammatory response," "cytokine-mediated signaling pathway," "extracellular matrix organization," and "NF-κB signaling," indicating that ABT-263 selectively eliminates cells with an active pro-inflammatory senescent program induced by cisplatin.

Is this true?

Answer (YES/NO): NO